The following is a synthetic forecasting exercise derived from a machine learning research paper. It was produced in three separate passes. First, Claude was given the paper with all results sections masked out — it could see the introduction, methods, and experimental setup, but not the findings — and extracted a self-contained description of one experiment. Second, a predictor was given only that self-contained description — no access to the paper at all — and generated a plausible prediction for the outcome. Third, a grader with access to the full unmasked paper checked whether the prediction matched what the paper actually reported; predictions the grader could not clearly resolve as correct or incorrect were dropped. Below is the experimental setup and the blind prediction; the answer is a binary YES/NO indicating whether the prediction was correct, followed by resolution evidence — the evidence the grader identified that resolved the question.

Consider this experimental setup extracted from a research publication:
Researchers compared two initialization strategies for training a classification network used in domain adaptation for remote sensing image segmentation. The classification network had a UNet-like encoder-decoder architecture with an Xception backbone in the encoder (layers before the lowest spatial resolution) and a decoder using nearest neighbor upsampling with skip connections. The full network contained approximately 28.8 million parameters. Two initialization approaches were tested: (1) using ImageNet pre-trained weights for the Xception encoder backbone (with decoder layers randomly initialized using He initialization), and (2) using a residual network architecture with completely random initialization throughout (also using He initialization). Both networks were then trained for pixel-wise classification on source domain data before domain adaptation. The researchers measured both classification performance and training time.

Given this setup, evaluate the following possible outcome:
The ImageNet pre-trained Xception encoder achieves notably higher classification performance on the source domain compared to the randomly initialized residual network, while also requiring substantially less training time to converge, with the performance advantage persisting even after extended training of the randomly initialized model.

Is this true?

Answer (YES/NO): NO